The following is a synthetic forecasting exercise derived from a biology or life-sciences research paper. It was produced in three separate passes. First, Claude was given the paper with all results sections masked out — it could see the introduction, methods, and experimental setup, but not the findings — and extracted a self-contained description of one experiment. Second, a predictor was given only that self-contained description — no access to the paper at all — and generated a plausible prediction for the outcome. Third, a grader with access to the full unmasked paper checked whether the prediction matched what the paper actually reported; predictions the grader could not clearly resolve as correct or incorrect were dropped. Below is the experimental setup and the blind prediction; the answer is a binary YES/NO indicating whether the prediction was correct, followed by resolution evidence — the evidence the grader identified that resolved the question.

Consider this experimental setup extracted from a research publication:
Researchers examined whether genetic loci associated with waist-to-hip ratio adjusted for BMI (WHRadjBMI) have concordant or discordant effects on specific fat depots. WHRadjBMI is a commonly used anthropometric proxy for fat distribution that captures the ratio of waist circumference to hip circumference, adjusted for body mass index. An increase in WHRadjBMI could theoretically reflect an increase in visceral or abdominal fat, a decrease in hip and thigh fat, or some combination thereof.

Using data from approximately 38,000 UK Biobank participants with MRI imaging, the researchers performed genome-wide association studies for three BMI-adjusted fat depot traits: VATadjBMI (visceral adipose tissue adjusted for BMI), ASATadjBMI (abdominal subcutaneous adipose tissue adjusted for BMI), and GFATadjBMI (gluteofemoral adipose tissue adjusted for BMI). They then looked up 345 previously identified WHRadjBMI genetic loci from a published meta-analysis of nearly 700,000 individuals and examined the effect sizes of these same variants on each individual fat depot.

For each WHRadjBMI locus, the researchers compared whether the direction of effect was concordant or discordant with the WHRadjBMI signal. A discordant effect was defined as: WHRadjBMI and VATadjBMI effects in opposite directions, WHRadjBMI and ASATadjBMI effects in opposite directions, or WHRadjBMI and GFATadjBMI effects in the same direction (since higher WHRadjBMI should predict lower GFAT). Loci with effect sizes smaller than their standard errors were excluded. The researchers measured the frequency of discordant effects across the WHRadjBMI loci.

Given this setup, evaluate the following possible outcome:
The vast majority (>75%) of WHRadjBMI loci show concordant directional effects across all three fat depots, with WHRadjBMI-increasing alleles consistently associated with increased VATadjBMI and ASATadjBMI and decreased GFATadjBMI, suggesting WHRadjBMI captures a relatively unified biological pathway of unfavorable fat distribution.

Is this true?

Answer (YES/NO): NO